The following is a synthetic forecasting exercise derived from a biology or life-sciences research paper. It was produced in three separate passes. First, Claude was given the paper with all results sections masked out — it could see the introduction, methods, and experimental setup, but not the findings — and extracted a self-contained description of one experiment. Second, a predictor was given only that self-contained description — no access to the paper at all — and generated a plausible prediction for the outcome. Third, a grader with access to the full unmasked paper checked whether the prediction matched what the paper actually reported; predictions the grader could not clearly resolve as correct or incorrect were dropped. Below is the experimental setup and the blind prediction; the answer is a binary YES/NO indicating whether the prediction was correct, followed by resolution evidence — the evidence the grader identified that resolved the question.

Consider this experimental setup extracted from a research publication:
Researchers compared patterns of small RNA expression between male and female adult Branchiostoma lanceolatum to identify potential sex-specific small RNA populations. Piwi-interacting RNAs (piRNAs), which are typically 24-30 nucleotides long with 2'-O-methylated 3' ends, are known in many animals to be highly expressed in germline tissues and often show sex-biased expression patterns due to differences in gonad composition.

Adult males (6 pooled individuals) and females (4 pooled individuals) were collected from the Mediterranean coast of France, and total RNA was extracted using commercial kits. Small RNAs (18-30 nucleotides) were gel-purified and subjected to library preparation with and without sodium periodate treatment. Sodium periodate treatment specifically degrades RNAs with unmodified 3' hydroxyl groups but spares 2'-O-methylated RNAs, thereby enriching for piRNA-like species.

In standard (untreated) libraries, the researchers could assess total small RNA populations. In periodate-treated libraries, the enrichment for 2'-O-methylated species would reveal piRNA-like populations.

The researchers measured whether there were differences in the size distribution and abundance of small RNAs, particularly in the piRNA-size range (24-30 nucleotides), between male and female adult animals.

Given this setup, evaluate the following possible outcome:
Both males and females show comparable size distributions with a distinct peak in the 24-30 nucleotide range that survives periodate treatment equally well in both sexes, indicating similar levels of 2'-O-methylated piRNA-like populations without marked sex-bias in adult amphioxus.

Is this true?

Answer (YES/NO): NO